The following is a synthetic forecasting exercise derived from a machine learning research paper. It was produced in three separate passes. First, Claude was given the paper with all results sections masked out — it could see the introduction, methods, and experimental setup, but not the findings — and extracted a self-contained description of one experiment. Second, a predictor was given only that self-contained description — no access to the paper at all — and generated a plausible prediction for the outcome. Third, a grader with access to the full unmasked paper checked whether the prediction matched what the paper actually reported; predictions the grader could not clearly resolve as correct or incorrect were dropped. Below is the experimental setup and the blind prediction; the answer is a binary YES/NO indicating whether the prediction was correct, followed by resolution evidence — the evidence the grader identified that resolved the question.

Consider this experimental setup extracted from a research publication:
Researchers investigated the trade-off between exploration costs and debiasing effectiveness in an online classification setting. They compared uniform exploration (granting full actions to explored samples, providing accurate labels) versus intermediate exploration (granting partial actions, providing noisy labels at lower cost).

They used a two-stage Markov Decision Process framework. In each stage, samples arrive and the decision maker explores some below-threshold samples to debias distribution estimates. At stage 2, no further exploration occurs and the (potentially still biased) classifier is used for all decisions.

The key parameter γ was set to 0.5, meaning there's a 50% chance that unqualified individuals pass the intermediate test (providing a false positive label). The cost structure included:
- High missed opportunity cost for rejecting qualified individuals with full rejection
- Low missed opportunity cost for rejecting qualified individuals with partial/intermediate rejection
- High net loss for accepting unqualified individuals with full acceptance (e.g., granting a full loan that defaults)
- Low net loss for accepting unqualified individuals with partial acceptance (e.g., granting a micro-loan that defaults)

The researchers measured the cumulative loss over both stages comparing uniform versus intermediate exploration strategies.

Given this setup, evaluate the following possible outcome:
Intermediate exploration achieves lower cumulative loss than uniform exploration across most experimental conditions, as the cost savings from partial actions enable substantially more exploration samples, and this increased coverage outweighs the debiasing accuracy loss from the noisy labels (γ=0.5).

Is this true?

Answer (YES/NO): NO